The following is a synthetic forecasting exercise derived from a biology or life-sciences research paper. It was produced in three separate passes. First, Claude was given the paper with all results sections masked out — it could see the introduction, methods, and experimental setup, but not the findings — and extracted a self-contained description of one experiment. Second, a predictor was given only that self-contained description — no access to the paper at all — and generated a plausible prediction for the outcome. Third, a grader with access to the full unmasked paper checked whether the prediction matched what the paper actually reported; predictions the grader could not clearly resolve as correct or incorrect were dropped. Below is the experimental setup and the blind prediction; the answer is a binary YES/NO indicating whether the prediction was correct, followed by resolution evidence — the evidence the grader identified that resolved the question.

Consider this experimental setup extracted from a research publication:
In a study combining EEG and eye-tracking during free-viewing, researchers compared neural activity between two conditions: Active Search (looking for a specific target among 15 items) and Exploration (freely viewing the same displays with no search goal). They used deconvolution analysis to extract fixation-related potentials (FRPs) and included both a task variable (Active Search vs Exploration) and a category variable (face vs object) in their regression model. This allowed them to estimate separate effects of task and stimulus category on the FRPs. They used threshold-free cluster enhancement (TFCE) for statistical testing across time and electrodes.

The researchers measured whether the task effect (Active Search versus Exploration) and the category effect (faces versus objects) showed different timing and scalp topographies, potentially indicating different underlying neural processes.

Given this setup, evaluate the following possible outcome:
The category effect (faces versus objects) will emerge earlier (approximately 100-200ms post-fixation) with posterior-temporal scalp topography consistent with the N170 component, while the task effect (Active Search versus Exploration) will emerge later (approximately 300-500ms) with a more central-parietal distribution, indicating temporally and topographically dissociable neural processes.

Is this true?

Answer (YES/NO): NO